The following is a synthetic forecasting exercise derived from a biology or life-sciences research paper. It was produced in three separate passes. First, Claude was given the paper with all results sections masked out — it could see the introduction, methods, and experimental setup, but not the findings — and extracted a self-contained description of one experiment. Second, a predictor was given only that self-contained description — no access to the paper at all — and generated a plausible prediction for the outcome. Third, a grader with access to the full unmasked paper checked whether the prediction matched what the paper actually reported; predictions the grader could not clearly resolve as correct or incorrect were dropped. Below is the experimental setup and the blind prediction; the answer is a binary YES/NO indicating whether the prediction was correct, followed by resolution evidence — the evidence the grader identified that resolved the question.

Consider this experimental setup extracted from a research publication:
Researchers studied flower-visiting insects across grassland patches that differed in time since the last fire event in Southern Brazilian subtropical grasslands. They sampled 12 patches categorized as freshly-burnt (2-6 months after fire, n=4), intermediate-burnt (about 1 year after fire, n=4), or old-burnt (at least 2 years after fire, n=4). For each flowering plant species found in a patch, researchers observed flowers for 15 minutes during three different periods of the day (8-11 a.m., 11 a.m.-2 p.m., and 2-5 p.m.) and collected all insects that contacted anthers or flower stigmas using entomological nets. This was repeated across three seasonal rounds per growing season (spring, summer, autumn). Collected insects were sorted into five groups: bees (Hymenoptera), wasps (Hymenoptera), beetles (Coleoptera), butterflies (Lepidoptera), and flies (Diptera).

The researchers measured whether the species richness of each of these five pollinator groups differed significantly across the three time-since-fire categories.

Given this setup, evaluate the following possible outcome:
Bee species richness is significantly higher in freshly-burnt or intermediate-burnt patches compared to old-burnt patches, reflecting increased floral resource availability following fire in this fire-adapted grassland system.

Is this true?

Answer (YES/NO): YES